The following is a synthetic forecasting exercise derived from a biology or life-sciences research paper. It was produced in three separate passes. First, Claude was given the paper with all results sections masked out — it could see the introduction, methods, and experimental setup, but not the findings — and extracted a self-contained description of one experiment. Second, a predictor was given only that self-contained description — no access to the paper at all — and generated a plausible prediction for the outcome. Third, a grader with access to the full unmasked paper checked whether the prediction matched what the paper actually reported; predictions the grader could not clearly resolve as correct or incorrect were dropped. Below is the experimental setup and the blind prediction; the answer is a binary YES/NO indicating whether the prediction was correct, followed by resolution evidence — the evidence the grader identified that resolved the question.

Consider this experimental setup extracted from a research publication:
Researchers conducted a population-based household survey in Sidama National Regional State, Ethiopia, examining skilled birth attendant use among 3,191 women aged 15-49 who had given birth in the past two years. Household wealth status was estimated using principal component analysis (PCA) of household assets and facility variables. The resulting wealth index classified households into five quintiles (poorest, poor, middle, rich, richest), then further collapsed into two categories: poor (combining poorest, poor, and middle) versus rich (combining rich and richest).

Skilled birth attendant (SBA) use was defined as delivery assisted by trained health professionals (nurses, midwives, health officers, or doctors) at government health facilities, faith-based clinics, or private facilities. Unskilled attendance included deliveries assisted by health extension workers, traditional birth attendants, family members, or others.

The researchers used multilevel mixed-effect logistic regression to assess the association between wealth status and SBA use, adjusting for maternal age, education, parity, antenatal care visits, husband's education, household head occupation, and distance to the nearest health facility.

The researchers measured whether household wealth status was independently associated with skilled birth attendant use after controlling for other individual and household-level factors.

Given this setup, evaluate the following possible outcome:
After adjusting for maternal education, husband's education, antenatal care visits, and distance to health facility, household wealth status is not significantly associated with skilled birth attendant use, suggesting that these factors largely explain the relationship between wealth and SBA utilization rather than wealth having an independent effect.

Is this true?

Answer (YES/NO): YES